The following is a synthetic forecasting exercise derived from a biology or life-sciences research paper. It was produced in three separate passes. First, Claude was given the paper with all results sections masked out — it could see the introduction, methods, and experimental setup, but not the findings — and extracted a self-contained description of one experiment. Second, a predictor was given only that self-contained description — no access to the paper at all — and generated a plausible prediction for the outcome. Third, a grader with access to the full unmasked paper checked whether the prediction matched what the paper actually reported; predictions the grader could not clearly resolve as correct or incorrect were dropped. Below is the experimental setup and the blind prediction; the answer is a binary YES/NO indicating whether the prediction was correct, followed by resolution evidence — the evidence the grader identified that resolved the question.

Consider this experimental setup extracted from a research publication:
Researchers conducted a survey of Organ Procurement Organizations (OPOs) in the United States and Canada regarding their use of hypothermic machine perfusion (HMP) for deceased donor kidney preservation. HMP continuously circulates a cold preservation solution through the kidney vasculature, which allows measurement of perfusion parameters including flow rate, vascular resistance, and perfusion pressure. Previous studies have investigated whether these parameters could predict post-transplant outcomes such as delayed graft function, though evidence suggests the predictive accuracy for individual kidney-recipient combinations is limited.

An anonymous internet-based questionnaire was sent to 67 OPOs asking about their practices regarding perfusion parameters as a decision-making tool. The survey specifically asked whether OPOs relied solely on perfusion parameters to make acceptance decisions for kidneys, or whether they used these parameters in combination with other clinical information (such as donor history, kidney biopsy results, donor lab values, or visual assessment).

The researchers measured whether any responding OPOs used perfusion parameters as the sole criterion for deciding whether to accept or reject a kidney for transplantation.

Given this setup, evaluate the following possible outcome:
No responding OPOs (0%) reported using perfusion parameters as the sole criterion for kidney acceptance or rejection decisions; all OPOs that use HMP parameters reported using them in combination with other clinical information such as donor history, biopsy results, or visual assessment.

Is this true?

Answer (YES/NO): YES